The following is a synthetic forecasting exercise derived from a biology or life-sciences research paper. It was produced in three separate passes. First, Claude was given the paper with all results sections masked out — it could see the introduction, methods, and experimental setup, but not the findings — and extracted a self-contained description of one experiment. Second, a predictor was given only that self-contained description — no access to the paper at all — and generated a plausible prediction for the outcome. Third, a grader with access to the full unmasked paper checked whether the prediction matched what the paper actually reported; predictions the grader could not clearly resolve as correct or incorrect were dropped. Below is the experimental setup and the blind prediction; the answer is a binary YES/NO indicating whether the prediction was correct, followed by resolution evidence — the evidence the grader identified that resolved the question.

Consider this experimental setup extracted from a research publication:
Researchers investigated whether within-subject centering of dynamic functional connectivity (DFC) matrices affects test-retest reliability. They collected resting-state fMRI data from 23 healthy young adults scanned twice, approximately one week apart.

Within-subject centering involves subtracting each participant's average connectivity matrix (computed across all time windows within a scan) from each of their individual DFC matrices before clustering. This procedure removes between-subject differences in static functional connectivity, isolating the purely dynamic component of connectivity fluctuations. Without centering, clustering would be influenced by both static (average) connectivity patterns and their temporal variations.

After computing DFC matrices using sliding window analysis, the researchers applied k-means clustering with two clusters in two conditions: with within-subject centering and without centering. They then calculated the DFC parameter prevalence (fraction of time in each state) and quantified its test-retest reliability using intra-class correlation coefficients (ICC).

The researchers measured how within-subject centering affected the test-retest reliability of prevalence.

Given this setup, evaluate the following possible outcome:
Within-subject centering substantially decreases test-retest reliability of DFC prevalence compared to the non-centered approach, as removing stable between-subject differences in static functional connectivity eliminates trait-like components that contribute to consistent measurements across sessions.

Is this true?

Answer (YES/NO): YES